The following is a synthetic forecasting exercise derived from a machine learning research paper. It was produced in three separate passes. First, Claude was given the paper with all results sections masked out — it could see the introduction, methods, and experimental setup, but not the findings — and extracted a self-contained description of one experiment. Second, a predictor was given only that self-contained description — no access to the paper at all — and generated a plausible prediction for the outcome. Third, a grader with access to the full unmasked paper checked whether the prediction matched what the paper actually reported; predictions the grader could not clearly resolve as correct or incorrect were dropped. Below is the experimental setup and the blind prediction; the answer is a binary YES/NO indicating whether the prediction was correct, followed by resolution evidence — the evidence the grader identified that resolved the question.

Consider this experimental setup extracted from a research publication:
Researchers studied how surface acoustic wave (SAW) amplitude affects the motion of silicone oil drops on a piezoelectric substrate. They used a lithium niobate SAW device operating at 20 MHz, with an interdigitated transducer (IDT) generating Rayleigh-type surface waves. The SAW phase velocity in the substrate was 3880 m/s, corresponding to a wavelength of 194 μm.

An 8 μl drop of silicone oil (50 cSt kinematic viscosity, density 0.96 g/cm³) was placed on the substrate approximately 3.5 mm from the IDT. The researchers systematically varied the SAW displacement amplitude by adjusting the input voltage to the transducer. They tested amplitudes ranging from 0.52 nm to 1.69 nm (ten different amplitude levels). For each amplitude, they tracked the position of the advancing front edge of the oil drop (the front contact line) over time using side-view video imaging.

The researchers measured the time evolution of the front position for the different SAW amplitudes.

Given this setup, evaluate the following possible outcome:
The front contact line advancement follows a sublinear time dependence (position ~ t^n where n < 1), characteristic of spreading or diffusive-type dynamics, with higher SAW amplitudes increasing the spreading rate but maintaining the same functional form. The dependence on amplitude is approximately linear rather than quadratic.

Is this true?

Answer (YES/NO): NO